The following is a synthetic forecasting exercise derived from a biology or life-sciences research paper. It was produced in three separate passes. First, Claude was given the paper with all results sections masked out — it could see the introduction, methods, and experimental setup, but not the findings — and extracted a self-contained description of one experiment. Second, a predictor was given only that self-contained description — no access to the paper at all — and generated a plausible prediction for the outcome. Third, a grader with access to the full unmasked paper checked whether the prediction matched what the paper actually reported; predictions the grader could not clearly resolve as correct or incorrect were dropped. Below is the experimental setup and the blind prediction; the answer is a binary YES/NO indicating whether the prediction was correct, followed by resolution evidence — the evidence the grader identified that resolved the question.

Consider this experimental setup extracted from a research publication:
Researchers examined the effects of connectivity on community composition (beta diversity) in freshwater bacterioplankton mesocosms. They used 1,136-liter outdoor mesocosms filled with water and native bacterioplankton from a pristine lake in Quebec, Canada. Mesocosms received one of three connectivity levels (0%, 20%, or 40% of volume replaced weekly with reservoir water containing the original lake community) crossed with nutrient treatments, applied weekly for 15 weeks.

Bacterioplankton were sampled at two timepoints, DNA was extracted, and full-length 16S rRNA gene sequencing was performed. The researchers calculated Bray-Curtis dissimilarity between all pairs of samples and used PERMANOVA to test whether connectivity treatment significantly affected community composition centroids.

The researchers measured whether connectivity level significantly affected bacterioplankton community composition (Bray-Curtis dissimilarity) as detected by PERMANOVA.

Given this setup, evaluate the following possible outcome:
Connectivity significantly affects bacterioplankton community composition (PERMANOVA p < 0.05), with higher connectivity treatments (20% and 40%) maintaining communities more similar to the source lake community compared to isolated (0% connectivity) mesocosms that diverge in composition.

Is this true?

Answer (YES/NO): NO